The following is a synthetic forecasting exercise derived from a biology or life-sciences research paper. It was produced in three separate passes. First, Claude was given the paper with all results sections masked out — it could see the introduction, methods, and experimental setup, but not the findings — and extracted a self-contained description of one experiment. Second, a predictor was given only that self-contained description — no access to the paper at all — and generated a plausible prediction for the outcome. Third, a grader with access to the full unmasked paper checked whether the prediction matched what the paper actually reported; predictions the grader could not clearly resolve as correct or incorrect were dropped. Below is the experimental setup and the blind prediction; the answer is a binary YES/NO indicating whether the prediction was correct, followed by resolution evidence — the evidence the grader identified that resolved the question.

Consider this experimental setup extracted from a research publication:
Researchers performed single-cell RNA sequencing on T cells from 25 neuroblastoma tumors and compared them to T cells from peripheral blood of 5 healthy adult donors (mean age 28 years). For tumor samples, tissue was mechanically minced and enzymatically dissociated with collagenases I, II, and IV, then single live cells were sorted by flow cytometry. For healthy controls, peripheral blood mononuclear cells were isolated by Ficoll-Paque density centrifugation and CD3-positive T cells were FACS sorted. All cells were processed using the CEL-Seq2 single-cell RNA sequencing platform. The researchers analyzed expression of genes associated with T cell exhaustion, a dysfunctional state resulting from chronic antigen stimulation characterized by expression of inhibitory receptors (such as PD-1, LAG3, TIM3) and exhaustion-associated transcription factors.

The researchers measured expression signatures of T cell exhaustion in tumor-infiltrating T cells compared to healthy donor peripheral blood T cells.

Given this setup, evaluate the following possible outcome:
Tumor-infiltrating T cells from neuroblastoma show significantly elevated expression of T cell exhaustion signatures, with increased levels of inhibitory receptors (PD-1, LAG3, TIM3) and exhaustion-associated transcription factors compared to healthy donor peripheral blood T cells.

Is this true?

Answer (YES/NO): YES